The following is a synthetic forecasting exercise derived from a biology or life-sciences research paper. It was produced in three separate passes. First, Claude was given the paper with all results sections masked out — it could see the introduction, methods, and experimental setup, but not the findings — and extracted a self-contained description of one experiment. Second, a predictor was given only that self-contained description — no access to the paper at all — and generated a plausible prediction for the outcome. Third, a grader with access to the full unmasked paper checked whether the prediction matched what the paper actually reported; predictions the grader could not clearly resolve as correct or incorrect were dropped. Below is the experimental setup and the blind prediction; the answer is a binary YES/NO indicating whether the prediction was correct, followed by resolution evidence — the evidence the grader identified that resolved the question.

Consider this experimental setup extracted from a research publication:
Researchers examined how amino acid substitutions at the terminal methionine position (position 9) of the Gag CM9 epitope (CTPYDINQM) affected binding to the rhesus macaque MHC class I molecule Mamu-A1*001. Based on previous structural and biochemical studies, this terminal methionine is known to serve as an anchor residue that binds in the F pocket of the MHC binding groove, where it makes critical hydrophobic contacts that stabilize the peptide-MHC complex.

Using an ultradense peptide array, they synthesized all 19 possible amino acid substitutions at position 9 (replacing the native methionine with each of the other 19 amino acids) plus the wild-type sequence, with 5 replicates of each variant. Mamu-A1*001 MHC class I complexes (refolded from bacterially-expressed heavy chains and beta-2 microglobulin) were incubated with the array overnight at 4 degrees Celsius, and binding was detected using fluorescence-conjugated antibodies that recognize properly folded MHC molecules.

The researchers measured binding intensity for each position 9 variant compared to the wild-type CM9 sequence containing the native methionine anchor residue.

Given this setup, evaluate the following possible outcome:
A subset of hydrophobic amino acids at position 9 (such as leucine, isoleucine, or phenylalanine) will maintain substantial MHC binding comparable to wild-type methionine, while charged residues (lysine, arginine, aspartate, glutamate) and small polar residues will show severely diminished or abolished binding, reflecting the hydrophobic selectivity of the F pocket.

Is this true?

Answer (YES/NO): NO